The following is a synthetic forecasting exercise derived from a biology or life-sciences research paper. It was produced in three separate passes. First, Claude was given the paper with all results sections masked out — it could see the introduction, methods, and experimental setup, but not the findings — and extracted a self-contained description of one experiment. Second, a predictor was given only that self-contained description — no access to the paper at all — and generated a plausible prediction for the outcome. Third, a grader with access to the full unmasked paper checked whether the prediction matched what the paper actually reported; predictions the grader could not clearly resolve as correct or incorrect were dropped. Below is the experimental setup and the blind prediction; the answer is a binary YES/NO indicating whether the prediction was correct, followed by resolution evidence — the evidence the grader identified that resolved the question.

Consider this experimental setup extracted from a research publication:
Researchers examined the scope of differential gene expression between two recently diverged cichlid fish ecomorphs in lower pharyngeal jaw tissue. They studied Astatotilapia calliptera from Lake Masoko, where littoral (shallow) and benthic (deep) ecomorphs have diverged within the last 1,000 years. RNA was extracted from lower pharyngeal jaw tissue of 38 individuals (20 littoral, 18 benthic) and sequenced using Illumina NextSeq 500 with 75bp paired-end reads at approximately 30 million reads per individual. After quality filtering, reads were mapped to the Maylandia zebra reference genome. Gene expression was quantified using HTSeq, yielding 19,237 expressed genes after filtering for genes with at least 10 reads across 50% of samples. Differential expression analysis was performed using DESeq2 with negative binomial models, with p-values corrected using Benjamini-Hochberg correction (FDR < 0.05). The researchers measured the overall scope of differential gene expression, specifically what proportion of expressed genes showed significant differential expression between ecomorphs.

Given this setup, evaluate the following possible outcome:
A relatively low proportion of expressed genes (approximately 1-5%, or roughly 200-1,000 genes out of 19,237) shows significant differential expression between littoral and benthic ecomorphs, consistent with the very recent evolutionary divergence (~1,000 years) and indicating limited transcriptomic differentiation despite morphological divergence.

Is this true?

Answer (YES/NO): NO